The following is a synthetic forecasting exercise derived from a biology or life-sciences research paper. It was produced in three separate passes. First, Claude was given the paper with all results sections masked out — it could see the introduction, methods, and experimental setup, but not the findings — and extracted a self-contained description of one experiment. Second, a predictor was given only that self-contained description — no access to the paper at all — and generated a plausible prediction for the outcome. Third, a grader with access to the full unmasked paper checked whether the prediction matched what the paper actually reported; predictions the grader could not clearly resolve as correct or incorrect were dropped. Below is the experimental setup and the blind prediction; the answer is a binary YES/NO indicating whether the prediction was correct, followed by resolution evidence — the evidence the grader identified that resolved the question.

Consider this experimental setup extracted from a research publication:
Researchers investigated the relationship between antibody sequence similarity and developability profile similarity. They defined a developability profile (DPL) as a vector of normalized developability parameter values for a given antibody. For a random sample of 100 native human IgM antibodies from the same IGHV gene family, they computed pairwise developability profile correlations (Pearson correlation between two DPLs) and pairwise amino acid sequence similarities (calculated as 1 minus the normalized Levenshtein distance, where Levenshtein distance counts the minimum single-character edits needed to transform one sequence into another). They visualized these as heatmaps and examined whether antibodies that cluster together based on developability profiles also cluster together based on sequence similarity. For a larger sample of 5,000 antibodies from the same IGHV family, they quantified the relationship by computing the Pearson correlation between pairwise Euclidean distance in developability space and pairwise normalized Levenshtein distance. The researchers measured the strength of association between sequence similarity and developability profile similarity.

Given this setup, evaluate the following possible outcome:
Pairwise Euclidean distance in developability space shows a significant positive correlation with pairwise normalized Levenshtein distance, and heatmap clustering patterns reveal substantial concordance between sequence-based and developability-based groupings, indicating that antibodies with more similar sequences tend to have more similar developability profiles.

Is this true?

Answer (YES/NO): NO